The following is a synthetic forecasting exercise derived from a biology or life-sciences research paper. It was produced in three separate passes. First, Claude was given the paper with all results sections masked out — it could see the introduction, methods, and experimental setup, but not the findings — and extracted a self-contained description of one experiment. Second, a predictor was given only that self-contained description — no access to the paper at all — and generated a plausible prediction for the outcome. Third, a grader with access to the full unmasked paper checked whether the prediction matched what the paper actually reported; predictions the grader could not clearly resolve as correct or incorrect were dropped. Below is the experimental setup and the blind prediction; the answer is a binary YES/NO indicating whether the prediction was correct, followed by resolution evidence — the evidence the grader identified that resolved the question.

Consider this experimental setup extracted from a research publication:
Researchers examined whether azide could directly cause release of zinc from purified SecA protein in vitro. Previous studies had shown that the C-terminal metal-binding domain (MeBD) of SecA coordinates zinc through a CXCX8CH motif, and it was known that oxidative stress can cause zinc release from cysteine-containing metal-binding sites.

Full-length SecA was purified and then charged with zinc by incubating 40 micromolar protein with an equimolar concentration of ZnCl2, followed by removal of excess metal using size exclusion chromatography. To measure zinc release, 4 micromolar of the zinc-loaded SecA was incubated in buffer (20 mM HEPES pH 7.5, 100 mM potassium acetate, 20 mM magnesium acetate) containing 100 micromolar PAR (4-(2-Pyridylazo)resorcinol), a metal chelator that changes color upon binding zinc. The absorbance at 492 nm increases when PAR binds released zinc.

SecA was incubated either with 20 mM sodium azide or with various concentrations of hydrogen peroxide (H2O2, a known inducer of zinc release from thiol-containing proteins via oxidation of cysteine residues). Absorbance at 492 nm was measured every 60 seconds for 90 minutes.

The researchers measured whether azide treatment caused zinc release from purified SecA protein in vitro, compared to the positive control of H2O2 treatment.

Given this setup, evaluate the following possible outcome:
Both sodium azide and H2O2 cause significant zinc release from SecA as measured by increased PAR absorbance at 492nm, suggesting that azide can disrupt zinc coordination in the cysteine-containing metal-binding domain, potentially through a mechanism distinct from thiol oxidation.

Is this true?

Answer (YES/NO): NO